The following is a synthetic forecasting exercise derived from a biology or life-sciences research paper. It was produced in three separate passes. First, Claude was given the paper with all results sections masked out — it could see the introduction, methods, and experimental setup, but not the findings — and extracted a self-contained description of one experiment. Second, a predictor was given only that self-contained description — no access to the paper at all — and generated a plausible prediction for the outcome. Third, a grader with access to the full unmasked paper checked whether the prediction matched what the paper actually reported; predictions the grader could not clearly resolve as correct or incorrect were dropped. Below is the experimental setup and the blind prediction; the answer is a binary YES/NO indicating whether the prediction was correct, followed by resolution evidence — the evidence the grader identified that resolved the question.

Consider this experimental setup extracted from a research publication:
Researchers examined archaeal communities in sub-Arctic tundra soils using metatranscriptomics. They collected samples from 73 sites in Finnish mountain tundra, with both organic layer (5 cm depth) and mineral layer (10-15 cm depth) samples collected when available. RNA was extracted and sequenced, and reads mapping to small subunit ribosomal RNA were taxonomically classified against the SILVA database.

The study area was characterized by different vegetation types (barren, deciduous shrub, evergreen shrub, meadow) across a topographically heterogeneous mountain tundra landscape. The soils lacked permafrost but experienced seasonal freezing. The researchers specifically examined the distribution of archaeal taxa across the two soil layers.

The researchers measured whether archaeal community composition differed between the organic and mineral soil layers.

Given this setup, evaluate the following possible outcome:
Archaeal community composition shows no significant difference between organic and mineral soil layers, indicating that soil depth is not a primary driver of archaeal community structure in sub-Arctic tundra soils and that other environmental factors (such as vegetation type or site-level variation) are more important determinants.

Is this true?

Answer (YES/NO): NO